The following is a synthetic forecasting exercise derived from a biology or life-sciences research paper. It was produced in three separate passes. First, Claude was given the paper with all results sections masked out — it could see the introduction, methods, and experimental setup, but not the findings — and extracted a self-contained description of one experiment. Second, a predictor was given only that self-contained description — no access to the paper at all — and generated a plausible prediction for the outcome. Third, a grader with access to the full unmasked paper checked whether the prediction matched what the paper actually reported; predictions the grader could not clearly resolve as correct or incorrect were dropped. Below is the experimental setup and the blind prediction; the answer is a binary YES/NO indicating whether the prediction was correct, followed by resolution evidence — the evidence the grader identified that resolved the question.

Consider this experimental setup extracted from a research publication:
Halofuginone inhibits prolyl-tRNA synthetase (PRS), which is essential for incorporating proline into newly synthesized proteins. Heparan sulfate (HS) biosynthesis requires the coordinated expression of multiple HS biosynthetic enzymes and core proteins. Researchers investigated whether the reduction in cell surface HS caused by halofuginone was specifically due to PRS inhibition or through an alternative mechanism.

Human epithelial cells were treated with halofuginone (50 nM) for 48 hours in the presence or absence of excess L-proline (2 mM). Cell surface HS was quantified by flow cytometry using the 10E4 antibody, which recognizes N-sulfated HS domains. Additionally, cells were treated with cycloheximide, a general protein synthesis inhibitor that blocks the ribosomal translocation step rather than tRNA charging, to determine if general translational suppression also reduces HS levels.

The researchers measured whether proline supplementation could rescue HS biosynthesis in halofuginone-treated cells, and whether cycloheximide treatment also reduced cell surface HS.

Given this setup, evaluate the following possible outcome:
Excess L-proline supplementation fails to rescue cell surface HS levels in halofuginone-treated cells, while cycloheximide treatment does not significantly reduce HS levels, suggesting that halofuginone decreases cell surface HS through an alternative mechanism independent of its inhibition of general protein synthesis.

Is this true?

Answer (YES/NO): NO